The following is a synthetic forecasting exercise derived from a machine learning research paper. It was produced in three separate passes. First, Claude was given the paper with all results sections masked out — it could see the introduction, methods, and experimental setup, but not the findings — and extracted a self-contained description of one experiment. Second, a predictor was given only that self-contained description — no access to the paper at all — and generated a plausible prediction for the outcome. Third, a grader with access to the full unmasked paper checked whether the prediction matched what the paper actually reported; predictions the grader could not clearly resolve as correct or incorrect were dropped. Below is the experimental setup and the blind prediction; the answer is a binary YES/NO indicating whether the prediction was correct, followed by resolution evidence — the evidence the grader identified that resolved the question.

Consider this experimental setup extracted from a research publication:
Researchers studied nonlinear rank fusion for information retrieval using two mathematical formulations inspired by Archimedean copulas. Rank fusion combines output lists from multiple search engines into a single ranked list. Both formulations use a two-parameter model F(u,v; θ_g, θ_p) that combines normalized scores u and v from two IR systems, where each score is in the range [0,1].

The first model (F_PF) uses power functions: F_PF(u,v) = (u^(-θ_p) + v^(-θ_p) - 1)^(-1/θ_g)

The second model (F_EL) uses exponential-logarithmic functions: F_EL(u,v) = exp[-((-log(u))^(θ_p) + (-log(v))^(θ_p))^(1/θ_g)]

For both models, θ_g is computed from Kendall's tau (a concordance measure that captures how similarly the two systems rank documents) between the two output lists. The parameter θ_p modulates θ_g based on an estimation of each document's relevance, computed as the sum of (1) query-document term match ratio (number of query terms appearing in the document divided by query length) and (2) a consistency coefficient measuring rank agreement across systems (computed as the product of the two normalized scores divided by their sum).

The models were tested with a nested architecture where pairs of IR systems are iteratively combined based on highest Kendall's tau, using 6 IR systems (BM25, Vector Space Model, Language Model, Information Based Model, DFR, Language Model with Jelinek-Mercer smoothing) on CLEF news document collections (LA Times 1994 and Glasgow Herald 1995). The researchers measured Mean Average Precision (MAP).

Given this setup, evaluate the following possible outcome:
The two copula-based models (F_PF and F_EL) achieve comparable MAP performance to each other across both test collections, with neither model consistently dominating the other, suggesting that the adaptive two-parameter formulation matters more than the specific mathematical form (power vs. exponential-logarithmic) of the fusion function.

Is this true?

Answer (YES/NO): NO